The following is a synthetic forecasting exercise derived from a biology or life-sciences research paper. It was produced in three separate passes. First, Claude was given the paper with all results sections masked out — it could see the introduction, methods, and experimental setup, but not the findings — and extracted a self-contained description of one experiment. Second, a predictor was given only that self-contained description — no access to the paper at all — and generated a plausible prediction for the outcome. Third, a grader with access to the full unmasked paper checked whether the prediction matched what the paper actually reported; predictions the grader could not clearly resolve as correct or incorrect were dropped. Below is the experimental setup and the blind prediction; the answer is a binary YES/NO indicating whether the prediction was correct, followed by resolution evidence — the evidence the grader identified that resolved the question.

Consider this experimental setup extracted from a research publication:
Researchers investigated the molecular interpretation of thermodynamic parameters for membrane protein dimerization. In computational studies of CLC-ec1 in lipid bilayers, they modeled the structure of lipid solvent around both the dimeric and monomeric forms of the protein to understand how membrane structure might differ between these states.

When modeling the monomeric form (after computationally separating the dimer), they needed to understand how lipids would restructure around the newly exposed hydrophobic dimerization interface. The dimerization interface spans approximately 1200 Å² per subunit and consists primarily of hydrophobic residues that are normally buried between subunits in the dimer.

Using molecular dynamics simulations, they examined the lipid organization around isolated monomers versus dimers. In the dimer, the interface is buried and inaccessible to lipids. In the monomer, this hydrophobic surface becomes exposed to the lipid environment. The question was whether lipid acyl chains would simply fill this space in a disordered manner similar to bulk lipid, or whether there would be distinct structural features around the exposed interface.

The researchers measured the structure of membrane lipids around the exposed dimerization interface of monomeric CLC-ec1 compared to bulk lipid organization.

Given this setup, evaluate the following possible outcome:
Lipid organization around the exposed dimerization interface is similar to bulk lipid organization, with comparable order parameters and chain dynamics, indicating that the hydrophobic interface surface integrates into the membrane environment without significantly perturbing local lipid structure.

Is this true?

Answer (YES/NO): NO